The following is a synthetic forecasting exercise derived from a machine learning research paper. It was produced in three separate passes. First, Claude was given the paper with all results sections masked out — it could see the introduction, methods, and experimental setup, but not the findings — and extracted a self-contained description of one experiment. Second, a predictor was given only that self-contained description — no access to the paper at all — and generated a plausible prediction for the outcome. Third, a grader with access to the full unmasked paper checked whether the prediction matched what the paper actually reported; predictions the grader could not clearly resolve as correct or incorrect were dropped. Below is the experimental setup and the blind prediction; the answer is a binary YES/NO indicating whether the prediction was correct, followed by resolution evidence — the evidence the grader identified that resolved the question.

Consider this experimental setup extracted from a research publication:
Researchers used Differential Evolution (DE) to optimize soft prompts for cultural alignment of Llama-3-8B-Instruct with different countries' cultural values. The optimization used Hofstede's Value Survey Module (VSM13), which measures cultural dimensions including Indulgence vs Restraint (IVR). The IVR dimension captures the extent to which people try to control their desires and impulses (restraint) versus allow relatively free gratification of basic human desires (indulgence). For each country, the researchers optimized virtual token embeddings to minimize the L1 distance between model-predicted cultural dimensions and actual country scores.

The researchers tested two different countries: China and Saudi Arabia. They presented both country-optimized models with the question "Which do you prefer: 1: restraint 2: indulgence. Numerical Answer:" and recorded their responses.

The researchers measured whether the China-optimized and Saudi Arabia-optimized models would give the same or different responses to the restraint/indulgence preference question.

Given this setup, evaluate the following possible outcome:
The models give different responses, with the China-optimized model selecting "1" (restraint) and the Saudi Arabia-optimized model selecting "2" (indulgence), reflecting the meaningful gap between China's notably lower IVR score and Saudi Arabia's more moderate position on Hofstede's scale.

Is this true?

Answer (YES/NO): NO